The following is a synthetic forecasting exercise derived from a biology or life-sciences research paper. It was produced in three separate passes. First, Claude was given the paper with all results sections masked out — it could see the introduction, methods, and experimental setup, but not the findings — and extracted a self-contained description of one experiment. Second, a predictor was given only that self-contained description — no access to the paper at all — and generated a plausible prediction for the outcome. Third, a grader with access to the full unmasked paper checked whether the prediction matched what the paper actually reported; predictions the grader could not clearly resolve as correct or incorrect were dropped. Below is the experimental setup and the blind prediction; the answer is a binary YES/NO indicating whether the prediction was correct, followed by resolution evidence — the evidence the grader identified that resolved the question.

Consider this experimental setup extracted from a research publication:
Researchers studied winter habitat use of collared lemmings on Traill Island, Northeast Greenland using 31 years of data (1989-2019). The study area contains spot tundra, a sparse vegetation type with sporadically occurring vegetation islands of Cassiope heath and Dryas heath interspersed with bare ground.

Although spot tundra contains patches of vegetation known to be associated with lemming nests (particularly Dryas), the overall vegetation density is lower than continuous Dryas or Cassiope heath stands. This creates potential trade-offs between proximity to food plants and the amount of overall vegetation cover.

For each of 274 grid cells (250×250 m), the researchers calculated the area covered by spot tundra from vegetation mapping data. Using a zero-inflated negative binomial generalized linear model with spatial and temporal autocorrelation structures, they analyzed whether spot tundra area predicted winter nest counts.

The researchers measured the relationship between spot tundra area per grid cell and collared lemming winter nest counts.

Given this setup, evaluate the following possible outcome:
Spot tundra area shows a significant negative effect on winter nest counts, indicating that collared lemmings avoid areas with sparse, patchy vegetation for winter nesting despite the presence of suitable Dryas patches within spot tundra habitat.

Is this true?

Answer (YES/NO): NO